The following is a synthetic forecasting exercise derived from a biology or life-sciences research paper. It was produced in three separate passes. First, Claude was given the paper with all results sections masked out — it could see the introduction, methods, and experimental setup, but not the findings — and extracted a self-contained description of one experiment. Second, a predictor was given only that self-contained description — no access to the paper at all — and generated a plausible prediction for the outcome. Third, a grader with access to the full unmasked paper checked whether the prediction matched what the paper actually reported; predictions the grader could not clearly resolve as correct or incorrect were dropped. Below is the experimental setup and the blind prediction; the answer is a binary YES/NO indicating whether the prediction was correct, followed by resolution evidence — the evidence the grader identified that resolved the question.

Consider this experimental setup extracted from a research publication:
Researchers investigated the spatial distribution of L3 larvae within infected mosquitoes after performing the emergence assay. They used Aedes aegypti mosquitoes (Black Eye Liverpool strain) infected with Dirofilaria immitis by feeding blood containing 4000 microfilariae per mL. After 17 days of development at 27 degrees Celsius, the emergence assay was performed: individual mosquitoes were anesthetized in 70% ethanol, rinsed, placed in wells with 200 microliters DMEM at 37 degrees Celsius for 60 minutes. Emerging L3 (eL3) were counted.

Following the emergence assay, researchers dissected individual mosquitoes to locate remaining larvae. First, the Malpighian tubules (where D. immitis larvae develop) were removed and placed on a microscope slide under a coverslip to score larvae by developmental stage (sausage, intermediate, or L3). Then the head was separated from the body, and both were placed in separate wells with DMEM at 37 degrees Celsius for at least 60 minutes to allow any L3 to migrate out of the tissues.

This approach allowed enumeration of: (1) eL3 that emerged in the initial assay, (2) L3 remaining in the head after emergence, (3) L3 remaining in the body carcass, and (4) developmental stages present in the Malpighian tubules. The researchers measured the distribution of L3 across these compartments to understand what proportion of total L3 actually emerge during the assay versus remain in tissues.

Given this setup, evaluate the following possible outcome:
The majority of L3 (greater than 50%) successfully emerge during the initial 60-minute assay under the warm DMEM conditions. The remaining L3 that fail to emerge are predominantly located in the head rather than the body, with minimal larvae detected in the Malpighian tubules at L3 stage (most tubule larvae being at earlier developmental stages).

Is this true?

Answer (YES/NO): NO